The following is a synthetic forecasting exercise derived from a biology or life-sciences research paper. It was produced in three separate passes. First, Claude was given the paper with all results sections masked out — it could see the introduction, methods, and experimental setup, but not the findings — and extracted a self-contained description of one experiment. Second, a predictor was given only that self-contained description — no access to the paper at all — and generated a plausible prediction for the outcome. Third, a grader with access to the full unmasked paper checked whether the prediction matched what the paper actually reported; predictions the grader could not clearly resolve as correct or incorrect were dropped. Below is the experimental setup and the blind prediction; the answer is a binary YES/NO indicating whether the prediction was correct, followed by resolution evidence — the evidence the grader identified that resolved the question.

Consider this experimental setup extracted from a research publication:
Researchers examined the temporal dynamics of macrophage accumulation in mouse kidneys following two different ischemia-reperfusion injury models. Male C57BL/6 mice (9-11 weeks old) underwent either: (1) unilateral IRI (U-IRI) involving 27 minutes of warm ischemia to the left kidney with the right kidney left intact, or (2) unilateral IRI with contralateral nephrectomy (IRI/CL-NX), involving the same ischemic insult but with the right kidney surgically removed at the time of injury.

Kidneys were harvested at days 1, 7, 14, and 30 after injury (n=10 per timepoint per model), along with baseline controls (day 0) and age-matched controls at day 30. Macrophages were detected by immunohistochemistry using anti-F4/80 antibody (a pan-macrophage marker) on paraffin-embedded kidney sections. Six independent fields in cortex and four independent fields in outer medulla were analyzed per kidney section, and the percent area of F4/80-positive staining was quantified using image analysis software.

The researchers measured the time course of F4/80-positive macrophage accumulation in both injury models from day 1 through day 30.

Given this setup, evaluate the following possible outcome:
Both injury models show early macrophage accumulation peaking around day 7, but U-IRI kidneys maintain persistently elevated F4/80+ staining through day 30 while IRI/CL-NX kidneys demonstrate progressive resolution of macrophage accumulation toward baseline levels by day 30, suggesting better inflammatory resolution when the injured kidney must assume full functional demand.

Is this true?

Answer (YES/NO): NO